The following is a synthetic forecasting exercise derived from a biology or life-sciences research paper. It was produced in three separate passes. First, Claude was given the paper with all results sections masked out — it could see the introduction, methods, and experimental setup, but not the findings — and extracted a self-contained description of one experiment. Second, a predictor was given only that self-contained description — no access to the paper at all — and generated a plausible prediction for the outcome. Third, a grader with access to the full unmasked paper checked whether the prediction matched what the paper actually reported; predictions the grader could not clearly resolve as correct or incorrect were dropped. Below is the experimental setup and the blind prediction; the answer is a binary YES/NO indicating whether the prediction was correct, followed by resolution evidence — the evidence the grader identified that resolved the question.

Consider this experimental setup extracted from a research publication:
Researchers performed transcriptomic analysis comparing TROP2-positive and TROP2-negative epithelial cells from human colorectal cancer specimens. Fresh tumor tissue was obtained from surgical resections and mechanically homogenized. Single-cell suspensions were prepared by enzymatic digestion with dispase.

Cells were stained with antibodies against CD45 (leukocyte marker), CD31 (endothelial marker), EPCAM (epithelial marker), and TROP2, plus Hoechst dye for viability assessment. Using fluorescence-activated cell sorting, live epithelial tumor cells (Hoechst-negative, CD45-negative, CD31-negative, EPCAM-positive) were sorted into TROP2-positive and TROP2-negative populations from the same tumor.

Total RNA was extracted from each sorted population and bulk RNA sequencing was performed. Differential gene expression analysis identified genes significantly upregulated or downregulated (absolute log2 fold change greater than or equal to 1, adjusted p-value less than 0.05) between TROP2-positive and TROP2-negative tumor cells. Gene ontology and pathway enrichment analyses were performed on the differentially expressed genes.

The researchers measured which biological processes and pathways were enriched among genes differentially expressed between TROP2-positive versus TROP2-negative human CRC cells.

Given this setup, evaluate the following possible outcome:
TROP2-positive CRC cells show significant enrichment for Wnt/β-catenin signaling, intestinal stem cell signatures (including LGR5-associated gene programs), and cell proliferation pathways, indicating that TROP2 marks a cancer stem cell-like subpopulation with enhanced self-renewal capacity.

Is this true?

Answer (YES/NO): NO